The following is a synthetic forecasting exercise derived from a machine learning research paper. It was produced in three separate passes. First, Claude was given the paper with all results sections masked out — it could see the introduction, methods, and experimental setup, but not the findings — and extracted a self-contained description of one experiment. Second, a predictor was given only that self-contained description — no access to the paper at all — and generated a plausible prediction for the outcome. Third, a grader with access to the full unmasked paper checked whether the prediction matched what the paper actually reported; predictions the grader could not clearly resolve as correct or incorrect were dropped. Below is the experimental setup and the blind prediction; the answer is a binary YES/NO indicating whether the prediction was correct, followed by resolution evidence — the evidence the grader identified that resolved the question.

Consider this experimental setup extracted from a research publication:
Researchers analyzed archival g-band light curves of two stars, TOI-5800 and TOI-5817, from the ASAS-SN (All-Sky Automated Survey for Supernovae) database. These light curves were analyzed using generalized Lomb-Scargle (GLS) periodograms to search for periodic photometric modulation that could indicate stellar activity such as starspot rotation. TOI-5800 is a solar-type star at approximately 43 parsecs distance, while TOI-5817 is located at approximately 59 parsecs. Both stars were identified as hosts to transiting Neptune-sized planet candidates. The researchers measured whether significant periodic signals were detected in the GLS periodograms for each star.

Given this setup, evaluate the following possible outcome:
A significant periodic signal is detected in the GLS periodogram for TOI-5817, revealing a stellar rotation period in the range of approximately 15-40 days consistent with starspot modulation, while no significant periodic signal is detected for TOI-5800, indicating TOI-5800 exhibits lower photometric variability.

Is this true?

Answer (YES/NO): NO